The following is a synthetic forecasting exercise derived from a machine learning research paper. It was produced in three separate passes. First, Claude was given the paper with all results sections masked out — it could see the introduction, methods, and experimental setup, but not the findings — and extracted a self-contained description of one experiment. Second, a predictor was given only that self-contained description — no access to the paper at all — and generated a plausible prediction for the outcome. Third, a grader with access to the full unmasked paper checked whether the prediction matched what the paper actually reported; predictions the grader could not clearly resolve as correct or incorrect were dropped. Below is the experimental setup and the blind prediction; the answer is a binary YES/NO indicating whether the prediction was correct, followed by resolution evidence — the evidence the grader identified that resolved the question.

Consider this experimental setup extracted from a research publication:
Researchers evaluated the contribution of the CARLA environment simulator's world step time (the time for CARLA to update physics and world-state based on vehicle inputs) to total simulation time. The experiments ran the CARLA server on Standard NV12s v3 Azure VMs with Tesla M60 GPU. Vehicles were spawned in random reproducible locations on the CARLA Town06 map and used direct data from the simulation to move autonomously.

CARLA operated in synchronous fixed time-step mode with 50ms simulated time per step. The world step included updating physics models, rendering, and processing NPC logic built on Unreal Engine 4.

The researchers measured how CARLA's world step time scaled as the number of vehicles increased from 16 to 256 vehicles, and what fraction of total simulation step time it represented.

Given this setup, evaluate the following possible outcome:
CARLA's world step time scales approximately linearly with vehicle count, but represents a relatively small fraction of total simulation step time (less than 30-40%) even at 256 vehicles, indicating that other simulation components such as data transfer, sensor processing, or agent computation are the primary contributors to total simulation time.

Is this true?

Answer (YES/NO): NO